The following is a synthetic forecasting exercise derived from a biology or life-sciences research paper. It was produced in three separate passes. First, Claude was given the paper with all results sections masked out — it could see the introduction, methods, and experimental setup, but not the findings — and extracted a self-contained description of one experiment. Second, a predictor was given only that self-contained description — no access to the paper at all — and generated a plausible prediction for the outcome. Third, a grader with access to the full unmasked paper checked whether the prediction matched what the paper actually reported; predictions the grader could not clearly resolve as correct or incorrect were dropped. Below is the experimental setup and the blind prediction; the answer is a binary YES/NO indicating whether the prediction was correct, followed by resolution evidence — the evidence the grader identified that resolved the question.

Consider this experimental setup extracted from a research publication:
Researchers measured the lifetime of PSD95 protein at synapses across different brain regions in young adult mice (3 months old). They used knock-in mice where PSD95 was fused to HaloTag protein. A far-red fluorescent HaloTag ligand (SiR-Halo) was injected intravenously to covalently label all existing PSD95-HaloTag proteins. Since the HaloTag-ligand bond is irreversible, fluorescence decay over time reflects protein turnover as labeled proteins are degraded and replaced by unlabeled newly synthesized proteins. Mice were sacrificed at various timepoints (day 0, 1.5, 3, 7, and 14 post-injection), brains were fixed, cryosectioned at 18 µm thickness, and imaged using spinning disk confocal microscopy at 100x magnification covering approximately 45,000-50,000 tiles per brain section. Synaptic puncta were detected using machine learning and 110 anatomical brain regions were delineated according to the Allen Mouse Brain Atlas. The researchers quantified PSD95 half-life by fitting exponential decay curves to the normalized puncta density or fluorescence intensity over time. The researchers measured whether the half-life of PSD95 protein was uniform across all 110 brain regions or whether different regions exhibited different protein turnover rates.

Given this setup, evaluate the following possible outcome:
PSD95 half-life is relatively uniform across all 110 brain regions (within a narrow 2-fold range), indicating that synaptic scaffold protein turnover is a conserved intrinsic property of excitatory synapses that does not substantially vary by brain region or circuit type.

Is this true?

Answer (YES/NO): NO